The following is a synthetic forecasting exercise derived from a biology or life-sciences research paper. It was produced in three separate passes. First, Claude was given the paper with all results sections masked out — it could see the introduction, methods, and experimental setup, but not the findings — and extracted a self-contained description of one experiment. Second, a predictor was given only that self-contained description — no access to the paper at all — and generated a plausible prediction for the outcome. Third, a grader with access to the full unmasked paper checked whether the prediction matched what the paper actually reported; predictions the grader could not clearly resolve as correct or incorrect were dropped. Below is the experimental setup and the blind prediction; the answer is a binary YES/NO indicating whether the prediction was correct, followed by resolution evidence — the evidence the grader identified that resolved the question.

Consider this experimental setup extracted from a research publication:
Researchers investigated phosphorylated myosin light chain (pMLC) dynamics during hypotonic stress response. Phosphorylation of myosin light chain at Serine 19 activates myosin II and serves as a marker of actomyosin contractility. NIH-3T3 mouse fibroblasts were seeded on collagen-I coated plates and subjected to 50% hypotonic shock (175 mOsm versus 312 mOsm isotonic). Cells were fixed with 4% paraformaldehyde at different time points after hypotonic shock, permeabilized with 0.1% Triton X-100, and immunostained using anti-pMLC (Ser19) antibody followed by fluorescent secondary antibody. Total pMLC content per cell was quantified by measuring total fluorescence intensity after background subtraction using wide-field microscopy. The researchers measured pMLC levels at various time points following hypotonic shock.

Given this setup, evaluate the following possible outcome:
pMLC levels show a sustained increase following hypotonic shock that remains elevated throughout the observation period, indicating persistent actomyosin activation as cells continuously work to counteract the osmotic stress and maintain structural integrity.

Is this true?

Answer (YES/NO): NO